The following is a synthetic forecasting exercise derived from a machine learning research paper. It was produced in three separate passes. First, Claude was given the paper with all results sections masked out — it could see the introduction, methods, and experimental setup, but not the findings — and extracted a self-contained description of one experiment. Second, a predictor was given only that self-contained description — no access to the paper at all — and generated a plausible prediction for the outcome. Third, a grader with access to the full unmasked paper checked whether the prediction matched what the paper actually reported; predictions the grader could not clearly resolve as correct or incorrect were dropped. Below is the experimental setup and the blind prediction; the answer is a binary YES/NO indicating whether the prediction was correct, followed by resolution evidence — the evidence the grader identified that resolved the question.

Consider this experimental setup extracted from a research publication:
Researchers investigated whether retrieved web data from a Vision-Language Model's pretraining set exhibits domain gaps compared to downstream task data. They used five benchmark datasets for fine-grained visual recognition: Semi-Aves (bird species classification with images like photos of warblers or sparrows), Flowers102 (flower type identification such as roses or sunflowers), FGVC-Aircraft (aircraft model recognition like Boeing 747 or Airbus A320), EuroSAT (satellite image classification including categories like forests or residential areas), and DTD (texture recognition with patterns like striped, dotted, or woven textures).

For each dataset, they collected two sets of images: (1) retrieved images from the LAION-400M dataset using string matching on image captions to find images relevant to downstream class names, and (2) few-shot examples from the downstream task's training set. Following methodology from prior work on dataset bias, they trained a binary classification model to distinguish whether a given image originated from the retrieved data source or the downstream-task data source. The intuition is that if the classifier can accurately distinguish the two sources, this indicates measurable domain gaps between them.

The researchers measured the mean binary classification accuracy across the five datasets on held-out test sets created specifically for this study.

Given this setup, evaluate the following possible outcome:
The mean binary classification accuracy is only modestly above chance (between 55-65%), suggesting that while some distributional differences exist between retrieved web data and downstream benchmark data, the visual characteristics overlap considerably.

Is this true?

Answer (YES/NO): NO